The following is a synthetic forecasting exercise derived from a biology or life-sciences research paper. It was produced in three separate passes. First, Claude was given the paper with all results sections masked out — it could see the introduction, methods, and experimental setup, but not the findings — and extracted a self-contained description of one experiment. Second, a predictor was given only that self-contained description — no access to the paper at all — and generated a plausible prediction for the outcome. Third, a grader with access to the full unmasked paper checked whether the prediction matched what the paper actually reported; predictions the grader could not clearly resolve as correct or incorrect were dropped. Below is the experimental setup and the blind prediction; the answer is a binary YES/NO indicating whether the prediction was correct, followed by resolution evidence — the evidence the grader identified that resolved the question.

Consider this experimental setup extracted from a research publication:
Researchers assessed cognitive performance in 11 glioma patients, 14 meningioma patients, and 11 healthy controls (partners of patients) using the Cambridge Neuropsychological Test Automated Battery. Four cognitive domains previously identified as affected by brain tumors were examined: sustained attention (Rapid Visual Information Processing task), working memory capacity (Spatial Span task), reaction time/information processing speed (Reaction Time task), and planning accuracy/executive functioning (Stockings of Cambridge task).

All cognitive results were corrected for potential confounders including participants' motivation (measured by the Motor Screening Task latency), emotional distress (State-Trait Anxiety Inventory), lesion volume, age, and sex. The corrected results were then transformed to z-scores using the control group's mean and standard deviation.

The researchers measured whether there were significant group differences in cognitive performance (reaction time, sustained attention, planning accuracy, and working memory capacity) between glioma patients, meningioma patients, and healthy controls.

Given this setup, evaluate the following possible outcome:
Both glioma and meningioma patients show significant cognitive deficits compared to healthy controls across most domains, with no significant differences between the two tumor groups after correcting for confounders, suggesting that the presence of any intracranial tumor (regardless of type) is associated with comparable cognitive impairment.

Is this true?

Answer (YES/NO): NO